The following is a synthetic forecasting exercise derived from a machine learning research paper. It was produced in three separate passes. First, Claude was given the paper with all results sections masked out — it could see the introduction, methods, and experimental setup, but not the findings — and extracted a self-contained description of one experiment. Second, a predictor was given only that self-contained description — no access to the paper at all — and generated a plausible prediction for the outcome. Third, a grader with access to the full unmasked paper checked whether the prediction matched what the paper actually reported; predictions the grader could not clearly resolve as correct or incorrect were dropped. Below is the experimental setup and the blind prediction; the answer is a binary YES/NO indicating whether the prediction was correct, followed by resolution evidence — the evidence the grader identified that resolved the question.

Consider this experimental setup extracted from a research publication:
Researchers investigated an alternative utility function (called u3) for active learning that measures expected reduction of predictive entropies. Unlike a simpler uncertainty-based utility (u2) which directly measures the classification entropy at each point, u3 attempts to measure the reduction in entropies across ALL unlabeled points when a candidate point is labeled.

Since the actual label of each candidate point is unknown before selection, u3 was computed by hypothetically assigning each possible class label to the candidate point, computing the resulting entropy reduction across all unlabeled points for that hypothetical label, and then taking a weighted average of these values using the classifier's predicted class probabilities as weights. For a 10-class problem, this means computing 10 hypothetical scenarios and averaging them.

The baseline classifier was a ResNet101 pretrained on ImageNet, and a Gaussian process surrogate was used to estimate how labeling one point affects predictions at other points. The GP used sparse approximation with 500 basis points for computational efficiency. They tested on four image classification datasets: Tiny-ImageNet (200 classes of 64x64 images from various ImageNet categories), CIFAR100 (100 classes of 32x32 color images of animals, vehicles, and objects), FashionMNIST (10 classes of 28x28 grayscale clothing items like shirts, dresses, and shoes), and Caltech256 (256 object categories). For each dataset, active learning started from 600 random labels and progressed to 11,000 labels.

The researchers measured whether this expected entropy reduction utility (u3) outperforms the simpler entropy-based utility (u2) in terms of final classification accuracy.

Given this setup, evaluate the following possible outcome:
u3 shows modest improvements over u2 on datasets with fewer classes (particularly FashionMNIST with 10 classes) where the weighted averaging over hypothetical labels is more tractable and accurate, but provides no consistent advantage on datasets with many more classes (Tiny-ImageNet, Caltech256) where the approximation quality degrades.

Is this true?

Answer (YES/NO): NO